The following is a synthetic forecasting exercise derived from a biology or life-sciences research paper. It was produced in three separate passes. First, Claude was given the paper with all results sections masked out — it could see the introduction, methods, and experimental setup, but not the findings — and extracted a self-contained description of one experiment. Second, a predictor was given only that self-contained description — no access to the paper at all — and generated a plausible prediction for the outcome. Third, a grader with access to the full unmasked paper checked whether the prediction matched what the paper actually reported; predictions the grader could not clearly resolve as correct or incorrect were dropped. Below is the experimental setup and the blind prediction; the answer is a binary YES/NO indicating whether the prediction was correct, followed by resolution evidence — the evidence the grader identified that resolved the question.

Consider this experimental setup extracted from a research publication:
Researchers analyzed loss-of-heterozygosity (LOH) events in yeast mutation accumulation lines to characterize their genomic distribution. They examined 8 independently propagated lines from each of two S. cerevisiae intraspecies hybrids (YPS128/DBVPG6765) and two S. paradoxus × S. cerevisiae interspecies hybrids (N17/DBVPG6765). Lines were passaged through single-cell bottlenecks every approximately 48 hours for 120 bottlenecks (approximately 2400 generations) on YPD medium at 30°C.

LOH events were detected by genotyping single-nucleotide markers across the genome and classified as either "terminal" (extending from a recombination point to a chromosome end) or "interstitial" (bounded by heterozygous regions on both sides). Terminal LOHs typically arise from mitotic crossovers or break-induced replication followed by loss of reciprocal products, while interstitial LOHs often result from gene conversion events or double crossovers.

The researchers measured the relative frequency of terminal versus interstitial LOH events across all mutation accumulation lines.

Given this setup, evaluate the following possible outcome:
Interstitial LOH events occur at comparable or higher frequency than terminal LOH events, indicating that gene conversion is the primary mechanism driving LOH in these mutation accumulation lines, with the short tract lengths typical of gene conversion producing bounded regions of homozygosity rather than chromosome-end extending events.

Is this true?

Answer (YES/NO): YES